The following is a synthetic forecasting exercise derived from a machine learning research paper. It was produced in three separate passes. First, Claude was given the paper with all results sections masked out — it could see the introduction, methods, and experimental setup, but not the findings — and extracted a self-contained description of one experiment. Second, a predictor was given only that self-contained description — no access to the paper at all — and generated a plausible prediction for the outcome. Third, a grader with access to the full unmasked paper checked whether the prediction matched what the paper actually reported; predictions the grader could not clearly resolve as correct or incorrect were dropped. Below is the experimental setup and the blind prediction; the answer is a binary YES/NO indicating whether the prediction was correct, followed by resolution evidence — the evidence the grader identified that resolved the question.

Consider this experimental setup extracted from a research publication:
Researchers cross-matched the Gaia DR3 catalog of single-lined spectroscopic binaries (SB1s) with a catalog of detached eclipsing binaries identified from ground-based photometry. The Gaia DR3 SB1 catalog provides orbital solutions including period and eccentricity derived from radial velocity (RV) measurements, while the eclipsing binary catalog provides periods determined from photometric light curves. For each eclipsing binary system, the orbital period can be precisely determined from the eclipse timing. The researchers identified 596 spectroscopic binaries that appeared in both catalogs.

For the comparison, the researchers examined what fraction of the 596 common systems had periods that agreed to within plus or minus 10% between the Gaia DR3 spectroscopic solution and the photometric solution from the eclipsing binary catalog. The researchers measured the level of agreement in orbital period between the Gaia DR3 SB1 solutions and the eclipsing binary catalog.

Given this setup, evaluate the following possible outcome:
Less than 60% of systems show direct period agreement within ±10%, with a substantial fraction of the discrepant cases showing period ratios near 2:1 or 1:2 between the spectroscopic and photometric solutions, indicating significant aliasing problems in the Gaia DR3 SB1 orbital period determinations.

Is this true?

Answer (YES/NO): NO